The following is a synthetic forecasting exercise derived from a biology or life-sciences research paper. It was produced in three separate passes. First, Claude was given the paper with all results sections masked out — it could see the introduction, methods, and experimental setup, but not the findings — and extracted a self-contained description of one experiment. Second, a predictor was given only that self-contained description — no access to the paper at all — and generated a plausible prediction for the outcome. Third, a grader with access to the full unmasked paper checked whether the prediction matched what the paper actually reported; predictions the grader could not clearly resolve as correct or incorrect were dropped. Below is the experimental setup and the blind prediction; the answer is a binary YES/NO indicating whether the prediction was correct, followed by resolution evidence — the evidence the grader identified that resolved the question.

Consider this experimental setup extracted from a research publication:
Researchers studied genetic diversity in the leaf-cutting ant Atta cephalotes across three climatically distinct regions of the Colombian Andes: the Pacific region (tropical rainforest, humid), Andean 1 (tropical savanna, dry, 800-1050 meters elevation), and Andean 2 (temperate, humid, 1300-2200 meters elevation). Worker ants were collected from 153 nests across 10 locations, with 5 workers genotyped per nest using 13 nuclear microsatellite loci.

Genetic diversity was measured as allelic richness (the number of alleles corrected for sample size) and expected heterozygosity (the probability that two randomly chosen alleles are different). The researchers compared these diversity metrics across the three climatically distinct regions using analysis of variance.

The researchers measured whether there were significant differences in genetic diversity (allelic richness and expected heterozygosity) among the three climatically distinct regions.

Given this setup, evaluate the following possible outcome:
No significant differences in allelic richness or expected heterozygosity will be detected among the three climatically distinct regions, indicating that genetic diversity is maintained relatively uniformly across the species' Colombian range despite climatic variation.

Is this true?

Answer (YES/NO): NO